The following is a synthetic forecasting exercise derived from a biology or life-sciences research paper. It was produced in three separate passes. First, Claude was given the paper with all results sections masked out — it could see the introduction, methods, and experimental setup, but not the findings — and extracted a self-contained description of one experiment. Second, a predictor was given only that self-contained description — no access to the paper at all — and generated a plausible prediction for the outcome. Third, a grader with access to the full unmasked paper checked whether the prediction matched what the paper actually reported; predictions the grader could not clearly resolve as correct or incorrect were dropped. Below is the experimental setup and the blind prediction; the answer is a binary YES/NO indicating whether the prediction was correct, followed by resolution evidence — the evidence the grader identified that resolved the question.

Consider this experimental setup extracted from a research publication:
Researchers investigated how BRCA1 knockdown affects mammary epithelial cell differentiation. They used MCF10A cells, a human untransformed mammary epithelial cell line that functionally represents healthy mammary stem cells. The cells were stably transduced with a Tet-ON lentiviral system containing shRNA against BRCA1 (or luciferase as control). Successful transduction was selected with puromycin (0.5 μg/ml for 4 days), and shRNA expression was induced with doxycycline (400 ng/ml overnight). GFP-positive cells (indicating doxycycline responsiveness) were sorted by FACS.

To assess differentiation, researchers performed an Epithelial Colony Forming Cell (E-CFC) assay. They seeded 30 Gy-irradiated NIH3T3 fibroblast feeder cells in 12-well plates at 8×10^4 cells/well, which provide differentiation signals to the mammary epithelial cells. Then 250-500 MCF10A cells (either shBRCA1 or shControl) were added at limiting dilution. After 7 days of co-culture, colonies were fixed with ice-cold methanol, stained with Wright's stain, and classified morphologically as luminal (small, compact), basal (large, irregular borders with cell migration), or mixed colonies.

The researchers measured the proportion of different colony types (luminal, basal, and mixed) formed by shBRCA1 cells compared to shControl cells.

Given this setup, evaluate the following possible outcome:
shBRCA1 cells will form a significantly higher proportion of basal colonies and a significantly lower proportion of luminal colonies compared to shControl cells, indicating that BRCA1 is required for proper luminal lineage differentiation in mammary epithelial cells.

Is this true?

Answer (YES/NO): YES